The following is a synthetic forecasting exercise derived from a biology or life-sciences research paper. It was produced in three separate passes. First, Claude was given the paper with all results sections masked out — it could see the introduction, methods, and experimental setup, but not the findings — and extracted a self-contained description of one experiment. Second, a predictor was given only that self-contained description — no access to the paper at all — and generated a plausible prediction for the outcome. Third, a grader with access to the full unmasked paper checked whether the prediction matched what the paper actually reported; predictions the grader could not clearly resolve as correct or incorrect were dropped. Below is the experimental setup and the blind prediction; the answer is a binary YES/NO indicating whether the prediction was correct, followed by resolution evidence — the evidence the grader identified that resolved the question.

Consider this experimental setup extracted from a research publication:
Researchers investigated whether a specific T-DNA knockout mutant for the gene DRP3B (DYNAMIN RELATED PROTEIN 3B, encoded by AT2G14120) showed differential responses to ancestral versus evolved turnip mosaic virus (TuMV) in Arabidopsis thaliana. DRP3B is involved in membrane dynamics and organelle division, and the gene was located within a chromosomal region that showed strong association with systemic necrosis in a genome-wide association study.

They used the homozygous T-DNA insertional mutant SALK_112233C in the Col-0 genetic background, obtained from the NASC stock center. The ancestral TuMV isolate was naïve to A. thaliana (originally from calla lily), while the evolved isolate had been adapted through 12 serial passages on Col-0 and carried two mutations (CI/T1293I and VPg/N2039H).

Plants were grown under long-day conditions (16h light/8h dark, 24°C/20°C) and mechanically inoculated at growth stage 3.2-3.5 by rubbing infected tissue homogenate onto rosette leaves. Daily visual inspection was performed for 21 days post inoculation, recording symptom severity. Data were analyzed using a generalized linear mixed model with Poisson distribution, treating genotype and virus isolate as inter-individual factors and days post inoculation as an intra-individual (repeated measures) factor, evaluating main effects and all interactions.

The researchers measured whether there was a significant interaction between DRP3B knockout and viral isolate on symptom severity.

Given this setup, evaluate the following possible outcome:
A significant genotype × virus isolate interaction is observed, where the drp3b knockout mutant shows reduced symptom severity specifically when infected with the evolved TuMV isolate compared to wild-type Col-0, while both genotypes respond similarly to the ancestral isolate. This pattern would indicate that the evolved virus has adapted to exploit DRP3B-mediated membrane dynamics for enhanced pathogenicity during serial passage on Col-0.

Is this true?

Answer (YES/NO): YES